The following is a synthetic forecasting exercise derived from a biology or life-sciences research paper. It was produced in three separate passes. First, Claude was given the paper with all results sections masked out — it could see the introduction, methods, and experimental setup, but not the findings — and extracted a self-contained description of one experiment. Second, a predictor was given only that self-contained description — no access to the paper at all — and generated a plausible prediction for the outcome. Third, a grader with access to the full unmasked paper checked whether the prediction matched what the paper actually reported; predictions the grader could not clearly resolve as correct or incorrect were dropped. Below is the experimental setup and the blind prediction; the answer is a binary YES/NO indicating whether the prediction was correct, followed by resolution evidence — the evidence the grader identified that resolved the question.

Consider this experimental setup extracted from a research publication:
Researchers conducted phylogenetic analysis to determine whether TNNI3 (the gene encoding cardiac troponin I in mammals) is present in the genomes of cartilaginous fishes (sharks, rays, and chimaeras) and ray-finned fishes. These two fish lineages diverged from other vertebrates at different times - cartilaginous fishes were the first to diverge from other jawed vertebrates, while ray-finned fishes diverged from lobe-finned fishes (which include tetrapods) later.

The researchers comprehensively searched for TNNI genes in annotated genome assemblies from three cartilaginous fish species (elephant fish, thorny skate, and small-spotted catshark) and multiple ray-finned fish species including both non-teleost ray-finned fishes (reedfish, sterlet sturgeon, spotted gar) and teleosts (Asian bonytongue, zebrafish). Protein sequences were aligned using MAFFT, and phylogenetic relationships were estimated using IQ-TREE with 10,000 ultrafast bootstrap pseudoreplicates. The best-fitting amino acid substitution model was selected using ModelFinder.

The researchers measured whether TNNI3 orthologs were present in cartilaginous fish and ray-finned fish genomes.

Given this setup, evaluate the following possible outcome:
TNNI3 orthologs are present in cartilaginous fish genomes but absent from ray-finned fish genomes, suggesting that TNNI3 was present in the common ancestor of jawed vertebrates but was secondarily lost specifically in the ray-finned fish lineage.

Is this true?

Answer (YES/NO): NO